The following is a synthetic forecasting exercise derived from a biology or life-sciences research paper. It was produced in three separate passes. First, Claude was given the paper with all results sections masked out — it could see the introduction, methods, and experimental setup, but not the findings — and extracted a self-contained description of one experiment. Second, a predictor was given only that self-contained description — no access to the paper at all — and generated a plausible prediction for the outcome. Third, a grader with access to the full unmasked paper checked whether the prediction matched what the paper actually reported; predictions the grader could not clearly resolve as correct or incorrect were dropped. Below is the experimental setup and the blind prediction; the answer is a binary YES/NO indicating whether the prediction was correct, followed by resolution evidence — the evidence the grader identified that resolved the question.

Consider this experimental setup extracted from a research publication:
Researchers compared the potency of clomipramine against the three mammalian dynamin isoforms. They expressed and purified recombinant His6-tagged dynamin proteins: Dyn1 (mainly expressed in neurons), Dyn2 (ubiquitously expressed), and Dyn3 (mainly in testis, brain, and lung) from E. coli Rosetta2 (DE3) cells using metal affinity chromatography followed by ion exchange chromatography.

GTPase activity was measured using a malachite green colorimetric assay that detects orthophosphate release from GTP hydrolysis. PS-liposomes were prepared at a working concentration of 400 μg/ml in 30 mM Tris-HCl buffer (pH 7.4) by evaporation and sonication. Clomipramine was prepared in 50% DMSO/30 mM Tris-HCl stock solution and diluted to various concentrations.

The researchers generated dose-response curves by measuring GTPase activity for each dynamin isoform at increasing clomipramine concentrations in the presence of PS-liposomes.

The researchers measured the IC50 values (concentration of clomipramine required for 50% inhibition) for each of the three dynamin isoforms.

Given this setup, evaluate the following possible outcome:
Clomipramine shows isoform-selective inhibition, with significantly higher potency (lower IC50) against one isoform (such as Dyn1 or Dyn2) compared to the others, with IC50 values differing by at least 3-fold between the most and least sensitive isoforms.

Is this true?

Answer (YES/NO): NO